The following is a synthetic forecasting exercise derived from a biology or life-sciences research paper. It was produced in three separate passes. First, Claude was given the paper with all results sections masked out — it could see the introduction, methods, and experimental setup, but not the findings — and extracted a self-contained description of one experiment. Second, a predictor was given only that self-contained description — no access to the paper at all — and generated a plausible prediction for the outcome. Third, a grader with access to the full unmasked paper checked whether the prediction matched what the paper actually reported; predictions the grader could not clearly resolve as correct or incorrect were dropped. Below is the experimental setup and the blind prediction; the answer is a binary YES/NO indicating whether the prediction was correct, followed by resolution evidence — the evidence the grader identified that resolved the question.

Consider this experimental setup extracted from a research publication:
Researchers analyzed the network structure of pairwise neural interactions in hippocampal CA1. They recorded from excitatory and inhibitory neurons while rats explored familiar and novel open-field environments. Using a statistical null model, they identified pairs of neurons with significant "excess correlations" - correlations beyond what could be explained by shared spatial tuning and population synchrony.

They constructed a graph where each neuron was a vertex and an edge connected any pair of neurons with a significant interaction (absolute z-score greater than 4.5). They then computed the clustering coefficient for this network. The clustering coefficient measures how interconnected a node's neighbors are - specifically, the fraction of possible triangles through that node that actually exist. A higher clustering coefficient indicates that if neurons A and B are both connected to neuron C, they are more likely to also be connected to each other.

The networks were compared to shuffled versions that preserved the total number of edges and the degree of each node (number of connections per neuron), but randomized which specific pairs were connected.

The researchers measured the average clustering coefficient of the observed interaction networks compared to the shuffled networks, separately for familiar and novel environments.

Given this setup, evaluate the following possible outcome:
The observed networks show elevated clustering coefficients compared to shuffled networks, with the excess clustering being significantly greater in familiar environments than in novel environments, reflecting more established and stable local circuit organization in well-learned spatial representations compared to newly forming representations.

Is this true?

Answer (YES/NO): NO